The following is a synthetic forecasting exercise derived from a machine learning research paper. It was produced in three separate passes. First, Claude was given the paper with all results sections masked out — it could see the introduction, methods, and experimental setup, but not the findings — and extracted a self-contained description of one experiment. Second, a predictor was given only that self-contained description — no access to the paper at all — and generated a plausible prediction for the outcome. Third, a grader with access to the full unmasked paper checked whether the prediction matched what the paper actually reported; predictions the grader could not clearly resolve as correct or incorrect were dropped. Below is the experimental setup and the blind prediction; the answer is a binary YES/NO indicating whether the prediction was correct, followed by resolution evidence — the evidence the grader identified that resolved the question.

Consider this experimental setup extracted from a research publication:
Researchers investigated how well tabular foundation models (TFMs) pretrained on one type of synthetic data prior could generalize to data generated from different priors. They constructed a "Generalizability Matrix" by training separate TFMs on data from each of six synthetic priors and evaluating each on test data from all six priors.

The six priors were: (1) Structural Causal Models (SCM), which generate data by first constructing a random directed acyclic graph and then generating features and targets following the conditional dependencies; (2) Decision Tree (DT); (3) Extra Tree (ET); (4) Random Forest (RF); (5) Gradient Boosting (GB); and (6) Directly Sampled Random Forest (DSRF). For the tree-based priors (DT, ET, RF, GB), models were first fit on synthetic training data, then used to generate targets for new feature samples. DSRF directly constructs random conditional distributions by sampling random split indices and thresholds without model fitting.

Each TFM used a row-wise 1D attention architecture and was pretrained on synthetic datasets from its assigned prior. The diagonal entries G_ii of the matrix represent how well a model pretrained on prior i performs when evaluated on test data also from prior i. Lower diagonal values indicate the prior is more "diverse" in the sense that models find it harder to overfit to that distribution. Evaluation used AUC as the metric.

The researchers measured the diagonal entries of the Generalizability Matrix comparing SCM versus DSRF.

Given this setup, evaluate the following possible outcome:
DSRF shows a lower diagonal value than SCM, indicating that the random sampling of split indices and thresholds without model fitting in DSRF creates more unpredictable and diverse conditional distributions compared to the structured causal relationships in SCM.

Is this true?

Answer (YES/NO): NO